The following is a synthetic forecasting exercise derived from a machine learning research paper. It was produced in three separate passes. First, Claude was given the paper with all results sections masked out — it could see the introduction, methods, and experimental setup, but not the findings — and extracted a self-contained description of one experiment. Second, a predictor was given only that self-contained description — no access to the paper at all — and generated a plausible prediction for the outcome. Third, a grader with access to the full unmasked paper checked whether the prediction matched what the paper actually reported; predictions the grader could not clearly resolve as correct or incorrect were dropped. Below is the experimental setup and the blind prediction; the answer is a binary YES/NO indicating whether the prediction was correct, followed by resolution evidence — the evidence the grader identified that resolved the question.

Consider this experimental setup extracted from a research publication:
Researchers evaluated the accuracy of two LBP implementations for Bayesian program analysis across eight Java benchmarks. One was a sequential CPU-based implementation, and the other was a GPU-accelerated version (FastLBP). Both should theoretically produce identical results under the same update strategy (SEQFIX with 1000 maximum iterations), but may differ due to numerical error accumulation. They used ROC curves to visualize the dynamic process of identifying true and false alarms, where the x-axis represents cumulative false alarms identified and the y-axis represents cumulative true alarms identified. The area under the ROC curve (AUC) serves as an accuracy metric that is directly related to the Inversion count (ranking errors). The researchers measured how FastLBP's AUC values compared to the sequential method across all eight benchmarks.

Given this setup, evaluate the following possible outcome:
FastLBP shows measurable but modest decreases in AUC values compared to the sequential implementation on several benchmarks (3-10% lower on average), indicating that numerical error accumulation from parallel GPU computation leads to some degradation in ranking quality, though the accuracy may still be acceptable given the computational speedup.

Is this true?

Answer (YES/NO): NO